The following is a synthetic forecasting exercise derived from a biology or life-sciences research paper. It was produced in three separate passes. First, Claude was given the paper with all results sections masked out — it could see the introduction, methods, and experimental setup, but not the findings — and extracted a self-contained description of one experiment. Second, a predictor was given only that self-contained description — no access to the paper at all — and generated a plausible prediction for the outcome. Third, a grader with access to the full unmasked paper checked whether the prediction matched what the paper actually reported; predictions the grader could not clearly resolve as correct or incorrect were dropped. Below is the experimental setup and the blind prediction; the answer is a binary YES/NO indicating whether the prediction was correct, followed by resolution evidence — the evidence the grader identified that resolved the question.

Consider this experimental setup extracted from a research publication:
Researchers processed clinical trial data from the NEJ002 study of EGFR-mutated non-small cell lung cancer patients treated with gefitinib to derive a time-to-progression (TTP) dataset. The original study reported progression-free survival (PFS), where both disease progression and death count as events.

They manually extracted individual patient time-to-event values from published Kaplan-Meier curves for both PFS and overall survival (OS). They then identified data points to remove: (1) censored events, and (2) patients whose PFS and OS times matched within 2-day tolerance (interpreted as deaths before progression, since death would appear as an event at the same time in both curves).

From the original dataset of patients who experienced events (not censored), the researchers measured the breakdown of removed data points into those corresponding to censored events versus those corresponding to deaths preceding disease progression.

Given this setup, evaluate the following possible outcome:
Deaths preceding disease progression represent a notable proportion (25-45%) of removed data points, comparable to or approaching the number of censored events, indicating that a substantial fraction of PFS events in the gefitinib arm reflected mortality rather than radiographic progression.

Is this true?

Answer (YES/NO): NO